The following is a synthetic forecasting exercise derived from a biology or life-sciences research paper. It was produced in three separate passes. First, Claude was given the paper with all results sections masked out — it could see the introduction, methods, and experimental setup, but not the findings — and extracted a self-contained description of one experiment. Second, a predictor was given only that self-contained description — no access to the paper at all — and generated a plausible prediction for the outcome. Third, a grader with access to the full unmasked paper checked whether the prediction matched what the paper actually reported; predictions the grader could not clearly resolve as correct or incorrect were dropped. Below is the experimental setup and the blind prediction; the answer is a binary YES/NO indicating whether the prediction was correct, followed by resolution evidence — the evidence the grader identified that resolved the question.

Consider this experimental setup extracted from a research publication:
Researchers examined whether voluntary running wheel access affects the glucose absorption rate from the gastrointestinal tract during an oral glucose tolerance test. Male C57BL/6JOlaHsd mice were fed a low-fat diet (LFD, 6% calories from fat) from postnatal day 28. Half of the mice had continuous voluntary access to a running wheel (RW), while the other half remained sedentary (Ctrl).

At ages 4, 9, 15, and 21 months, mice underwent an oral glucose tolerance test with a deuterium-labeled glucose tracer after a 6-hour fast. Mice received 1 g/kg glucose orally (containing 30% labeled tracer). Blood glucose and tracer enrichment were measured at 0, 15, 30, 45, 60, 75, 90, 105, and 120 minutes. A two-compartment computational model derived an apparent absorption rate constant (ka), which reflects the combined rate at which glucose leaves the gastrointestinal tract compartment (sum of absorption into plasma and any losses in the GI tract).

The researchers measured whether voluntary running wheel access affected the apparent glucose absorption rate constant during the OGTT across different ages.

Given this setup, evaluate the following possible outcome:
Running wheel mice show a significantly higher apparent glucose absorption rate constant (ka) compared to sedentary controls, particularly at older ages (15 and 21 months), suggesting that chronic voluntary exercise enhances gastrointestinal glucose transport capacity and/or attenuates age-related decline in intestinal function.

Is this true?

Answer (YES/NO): NO